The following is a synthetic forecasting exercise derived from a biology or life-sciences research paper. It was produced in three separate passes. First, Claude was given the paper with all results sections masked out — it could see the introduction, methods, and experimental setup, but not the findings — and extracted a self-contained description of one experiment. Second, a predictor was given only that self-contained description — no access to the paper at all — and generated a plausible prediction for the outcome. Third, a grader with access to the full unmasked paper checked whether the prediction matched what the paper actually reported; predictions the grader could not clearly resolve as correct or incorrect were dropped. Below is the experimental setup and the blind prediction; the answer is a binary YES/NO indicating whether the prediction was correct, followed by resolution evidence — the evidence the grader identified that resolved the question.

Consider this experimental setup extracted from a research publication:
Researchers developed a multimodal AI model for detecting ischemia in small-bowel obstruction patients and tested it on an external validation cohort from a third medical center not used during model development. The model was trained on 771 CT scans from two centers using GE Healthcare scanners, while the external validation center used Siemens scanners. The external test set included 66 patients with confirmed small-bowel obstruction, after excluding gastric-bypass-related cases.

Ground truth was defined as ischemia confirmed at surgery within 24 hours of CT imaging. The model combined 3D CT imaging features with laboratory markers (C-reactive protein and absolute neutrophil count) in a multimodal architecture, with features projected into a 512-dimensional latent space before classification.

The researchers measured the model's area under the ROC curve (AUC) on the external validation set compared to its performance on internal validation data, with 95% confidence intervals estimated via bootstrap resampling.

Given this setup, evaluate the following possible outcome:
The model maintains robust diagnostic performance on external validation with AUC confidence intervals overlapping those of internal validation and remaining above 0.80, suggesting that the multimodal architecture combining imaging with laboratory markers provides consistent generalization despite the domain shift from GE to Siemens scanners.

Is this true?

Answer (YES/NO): NO